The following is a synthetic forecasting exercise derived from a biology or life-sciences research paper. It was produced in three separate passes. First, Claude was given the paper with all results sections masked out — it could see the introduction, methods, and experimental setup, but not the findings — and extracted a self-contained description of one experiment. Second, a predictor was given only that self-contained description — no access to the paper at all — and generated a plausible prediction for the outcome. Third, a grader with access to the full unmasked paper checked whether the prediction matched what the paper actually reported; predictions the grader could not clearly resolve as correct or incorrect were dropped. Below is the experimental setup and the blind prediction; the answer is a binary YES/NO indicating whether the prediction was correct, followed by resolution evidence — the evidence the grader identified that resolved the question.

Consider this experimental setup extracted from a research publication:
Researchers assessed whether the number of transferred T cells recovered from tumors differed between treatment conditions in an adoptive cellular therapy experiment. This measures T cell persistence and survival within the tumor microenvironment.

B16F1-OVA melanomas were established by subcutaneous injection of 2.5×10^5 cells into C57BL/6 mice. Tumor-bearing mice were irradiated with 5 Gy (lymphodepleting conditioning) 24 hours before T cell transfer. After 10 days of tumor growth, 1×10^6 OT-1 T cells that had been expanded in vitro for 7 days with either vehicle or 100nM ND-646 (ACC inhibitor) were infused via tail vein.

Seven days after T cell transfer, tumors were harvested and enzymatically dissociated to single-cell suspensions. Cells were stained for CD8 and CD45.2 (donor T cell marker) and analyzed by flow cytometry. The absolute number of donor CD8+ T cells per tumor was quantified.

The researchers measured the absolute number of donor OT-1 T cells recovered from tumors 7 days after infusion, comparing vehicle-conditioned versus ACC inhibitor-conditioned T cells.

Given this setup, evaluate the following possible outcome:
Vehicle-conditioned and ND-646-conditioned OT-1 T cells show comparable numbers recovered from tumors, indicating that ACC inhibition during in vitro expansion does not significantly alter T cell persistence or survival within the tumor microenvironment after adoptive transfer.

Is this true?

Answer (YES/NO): NO